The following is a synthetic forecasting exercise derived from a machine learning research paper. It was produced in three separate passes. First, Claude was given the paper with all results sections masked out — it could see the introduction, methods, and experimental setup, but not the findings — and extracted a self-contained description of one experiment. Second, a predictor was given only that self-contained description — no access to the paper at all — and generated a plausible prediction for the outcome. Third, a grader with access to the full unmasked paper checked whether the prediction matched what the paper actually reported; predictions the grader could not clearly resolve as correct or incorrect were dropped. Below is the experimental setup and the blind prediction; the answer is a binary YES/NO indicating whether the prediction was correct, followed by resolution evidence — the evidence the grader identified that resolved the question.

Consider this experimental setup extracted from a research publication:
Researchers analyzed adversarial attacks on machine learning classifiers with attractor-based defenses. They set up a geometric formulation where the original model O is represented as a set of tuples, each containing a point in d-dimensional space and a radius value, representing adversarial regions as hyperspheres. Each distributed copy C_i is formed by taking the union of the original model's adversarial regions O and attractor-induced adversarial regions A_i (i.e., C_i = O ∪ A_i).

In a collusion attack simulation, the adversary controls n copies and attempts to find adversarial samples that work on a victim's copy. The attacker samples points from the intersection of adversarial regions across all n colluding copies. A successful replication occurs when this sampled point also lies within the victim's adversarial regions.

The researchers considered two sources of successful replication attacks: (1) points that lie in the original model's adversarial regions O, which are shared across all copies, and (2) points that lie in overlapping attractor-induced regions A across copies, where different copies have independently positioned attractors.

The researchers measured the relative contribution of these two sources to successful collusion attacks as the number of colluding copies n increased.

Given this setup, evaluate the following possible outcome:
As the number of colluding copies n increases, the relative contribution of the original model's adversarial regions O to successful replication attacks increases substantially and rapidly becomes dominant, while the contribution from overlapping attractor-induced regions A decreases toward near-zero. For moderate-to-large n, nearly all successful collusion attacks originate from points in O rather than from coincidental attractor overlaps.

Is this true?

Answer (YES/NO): NO